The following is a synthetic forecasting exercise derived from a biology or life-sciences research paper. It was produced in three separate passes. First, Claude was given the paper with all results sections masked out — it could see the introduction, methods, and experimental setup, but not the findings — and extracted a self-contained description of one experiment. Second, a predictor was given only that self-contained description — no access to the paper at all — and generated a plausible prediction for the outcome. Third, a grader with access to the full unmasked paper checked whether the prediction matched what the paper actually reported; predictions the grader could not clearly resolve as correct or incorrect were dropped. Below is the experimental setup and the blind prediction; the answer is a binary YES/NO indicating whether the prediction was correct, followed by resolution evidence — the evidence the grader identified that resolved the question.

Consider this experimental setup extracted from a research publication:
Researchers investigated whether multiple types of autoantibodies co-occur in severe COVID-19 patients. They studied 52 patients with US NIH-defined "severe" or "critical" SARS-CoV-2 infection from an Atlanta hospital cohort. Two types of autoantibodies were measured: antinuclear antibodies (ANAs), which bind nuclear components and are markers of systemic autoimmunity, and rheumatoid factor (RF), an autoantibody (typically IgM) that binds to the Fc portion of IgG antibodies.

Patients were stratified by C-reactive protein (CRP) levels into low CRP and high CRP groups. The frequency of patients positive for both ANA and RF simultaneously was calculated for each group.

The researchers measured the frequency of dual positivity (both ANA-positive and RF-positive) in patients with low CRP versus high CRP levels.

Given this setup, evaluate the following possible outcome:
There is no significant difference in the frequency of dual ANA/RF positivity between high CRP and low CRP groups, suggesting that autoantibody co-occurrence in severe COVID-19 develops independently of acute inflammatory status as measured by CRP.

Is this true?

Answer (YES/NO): NO